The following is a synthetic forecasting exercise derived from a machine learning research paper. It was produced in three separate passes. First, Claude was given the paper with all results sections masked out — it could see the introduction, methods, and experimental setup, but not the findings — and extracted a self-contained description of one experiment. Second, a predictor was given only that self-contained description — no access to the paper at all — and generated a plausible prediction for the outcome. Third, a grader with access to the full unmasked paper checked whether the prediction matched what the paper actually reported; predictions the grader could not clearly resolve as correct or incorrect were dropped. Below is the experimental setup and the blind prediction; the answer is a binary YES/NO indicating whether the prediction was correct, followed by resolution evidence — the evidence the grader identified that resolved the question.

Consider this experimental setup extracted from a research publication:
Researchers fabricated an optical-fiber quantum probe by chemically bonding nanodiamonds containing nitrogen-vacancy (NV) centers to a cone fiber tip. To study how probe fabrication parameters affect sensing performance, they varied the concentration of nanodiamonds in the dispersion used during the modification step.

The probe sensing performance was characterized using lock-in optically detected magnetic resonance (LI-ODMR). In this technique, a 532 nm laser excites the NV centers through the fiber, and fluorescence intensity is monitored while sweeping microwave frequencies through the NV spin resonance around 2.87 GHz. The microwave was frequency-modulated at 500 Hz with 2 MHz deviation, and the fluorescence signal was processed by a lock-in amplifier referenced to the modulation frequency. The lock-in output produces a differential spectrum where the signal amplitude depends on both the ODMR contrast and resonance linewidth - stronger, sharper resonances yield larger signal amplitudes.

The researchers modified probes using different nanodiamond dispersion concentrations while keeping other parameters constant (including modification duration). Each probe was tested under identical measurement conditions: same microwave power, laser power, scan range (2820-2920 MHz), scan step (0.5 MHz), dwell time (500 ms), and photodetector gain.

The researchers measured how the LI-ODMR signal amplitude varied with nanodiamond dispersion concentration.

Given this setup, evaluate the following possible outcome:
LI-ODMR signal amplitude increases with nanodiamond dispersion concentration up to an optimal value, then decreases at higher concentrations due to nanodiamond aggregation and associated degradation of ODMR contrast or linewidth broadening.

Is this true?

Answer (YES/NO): NO